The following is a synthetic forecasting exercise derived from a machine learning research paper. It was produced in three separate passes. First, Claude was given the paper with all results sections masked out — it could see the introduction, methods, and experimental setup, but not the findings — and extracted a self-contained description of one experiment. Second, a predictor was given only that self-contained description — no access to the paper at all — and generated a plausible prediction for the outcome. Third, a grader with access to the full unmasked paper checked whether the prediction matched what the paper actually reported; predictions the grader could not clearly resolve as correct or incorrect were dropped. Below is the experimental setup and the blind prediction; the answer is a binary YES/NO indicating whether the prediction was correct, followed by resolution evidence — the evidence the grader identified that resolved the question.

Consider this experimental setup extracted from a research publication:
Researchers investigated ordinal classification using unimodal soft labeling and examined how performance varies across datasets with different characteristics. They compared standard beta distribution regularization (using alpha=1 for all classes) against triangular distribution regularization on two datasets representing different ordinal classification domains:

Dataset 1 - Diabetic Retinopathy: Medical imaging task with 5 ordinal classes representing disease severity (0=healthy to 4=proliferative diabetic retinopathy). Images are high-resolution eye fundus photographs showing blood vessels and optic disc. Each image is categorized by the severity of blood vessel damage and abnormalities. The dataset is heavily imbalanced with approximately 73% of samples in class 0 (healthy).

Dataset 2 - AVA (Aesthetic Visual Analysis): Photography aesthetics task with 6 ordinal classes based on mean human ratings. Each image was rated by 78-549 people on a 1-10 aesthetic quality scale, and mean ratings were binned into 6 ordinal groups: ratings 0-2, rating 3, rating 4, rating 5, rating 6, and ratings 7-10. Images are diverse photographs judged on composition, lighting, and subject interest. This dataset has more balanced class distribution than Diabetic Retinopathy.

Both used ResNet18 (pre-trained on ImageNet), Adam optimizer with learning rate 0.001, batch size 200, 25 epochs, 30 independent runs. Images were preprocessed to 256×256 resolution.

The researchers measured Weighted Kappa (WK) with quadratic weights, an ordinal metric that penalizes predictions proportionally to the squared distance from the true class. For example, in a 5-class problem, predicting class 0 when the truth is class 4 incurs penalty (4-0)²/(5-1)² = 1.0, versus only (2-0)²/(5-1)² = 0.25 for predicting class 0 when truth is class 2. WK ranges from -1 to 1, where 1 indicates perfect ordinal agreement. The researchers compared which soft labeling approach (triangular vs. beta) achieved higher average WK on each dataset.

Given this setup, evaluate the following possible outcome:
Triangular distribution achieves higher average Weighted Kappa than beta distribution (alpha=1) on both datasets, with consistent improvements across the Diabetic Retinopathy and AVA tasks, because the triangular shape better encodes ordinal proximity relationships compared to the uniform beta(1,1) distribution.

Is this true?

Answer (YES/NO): YES